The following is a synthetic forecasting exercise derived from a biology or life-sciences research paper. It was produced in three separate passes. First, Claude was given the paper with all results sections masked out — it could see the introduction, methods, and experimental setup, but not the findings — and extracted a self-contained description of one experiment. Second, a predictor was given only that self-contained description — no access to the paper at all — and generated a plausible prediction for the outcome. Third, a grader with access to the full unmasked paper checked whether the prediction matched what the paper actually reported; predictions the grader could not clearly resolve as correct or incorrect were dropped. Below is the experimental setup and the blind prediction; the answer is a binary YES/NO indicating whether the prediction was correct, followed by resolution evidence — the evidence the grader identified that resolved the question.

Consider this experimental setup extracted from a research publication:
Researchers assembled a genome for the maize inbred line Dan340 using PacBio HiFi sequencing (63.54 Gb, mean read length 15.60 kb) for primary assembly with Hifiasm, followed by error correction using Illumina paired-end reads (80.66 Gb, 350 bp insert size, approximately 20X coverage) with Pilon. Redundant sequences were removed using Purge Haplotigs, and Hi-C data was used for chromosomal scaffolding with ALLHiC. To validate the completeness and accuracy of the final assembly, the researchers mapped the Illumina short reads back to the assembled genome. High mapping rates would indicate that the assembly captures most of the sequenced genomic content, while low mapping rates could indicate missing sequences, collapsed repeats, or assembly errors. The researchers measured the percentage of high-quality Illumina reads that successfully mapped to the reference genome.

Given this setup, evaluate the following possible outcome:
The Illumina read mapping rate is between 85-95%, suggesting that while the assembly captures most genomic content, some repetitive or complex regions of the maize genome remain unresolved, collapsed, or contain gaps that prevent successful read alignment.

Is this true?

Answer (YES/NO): NO